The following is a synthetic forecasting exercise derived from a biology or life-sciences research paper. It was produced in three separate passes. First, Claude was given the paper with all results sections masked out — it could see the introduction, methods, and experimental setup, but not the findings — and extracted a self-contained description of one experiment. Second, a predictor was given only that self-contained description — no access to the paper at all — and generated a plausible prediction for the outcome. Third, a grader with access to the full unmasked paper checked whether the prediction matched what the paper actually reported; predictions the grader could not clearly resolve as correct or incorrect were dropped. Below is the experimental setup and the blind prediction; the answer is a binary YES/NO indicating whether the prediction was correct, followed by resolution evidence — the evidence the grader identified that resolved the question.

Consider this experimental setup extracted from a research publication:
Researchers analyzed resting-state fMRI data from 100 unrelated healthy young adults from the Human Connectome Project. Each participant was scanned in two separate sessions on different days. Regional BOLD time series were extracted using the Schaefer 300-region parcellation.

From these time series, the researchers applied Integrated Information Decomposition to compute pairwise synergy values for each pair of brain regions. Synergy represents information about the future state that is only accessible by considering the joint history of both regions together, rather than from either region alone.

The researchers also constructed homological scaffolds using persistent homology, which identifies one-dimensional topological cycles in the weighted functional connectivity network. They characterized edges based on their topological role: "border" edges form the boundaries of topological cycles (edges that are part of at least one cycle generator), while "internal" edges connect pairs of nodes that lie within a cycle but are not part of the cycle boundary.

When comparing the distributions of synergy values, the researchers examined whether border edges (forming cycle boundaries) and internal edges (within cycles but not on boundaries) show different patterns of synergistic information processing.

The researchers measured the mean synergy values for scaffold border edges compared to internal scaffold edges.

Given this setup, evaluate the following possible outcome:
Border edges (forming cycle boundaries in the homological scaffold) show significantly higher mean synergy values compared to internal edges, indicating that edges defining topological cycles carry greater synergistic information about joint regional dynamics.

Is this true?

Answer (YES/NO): NO